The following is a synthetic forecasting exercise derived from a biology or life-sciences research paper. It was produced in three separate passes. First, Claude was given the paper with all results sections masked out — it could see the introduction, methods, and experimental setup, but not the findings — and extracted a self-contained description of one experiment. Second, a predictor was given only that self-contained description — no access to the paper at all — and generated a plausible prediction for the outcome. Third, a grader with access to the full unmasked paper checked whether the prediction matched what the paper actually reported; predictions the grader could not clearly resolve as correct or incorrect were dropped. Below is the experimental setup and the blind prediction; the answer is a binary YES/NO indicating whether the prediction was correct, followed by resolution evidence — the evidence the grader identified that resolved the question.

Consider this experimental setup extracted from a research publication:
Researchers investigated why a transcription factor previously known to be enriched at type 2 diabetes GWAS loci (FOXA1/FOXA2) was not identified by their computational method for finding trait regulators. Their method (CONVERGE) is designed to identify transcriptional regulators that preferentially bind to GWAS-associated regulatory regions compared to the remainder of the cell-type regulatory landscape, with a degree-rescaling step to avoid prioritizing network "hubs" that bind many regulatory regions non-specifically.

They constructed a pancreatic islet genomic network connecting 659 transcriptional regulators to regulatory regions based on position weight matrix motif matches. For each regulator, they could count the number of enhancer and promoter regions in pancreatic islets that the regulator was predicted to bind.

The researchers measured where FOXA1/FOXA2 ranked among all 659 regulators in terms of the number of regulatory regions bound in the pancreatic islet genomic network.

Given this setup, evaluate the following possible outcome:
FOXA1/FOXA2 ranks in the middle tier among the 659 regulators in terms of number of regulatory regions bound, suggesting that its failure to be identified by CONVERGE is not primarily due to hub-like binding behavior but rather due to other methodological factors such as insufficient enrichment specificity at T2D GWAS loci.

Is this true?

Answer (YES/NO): NO